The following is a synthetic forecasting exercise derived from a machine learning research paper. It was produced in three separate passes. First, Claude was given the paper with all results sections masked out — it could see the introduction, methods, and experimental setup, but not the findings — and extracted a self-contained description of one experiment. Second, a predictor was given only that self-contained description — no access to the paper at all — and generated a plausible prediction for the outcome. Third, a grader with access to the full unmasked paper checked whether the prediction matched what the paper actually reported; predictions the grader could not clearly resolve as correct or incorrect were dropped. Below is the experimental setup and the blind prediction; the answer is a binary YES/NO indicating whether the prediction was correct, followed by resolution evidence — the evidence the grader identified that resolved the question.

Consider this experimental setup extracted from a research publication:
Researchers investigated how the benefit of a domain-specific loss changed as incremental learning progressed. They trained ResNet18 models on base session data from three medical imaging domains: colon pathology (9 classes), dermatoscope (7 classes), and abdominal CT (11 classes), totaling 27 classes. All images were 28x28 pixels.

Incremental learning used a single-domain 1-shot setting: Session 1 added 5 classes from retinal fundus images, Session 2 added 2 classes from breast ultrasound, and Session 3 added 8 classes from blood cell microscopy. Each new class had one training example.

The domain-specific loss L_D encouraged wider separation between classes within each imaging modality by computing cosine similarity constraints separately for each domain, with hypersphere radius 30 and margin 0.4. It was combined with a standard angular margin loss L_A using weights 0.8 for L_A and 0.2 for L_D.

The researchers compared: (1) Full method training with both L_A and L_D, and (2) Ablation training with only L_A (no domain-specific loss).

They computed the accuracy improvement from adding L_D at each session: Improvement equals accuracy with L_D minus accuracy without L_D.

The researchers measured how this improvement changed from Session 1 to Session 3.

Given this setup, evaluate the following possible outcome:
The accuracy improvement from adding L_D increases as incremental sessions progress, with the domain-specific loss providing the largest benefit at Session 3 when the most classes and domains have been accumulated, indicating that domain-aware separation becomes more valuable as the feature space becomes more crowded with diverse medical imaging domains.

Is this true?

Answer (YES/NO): YES